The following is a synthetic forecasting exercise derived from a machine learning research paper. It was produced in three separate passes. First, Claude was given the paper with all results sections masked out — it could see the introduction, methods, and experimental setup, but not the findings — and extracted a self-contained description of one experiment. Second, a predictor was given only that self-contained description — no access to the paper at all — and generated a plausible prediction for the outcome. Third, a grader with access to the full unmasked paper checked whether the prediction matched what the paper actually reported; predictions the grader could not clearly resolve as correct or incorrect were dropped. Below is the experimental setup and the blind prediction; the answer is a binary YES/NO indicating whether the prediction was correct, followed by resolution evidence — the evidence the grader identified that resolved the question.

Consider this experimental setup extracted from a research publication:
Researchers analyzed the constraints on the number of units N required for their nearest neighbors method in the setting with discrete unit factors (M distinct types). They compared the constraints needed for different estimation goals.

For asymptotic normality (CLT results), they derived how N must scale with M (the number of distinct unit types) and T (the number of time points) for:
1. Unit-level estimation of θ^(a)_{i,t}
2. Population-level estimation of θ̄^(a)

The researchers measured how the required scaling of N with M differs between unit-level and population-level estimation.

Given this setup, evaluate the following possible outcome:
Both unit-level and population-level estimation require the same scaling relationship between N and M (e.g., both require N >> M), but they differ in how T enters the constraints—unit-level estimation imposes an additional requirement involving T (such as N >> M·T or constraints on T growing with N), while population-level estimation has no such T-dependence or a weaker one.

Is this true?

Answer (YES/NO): NO